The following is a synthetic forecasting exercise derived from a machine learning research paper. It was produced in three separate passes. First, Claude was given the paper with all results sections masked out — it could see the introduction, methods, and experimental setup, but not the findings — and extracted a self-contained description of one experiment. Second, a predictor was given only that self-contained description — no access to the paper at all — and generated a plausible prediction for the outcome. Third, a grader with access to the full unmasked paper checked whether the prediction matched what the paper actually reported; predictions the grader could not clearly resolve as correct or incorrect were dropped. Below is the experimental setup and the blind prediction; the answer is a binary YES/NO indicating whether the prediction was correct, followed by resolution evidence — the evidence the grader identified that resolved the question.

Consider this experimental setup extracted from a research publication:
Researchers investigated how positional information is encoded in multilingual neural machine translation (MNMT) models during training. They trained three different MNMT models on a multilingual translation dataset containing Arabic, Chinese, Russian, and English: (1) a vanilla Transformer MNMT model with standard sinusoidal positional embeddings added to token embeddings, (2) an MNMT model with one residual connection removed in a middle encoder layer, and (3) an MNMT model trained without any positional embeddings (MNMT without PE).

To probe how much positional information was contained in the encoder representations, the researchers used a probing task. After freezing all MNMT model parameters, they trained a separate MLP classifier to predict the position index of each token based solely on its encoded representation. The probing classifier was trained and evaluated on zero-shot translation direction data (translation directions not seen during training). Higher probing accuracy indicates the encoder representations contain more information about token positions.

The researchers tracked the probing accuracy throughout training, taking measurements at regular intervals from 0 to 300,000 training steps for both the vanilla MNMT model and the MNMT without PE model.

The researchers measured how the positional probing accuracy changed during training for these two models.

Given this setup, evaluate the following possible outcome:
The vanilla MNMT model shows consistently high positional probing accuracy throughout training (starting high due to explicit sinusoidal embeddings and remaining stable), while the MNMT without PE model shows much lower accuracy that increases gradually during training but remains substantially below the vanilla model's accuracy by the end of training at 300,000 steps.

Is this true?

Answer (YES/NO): NO